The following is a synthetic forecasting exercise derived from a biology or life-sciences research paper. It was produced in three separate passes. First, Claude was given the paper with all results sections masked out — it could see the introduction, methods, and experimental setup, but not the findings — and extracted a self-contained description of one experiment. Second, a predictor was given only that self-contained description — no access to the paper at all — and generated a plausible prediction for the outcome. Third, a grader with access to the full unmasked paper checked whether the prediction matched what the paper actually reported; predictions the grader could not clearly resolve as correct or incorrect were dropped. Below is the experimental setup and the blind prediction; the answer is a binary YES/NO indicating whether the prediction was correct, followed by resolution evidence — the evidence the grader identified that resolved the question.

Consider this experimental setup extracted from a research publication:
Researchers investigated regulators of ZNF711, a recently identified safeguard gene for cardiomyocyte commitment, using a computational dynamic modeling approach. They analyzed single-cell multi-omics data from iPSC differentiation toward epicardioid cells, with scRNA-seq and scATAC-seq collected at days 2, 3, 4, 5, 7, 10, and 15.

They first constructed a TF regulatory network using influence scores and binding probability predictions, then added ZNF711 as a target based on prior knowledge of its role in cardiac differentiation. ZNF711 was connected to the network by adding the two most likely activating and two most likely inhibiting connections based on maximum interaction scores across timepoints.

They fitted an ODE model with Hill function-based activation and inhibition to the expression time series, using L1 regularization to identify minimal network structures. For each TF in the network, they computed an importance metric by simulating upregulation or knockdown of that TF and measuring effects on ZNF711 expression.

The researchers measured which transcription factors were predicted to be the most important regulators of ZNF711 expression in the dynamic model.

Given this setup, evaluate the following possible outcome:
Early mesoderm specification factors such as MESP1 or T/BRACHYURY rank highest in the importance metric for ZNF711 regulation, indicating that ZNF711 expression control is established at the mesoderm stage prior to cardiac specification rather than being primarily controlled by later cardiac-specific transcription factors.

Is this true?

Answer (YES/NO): NO